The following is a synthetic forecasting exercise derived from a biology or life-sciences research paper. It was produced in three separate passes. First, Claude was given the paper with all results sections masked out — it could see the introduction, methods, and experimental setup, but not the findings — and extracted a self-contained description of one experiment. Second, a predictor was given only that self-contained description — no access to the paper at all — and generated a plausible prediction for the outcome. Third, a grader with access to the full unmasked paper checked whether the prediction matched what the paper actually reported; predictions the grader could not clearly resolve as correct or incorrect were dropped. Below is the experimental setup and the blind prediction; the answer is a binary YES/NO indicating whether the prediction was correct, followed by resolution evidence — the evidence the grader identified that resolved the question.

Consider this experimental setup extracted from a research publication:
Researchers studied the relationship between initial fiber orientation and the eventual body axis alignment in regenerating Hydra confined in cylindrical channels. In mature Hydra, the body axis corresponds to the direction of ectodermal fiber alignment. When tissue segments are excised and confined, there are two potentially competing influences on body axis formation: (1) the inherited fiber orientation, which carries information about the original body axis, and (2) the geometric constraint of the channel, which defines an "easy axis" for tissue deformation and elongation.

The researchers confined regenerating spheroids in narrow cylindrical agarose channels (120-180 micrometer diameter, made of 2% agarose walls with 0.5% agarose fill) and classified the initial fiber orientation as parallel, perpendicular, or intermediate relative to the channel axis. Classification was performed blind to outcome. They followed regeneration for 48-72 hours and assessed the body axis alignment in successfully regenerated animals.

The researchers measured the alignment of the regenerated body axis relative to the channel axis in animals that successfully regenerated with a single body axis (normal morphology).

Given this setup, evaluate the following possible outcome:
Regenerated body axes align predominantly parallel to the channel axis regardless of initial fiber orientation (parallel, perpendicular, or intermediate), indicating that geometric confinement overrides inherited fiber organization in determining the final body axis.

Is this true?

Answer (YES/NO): NO